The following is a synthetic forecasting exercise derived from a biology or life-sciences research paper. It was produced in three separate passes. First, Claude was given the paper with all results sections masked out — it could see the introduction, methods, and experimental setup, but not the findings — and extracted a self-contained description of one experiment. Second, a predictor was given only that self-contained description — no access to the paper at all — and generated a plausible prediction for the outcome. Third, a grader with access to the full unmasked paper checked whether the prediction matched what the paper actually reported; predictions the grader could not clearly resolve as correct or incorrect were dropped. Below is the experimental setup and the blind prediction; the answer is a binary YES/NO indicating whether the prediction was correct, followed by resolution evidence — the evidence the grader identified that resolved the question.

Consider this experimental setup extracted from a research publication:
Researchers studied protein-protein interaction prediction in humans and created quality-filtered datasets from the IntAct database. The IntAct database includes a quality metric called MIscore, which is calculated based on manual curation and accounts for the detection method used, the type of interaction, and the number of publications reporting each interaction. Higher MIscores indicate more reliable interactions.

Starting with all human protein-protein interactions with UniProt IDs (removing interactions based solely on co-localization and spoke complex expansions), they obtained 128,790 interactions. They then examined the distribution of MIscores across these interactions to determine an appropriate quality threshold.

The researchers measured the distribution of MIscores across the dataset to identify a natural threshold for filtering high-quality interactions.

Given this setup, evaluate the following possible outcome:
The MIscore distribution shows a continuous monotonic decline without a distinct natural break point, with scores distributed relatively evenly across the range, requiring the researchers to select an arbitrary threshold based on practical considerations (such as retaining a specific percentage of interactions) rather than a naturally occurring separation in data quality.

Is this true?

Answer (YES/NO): NO